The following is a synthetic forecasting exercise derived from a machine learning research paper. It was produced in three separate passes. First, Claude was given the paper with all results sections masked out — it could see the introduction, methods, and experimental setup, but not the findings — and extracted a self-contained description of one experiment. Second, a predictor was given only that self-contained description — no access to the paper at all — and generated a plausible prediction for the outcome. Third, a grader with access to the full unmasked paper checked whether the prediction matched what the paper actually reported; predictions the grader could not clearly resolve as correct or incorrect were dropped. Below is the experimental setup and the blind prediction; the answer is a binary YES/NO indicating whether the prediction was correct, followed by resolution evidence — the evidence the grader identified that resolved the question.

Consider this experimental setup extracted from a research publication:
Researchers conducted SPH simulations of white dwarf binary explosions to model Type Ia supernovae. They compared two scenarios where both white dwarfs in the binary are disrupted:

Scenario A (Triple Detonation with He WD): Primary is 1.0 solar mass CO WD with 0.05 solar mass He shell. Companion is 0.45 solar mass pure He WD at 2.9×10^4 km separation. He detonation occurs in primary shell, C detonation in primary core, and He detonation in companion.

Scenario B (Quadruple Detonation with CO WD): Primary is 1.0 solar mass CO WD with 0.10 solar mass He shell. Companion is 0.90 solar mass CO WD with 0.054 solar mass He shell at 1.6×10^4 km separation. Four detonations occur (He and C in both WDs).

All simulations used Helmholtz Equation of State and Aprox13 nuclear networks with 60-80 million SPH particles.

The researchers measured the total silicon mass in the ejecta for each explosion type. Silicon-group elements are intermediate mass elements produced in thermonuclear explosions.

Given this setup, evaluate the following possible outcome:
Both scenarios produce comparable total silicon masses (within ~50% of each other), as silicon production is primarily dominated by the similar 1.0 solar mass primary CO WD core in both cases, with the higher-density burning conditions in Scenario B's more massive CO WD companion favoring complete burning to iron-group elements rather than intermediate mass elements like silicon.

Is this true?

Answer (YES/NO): NO